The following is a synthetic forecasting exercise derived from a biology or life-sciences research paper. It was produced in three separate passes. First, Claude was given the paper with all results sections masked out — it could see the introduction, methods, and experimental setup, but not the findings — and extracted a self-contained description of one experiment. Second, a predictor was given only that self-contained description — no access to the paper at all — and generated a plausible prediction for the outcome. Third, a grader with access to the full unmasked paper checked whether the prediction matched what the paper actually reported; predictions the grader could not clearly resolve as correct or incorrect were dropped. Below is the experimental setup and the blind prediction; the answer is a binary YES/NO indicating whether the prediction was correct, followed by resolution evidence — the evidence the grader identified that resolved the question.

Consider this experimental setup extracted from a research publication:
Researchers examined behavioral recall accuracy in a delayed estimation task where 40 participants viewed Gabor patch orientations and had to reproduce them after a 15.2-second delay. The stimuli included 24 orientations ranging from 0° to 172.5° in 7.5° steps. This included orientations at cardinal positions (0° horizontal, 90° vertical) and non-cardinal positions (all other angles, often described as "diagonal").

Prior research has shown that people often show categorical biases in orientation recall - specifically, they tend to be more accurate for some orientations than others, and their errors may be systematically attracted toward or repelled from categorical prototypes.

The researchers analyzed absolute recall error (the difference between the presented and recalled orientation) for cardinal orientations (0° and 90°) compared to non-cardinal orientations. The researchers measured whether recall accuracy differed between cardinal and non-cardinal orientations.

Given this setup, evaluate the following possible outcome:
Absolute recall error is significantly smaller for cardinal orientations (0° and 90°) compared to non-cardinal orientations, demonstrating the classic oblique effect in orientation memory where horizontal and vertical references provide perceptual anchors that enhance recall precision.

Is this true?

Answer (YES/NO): YES